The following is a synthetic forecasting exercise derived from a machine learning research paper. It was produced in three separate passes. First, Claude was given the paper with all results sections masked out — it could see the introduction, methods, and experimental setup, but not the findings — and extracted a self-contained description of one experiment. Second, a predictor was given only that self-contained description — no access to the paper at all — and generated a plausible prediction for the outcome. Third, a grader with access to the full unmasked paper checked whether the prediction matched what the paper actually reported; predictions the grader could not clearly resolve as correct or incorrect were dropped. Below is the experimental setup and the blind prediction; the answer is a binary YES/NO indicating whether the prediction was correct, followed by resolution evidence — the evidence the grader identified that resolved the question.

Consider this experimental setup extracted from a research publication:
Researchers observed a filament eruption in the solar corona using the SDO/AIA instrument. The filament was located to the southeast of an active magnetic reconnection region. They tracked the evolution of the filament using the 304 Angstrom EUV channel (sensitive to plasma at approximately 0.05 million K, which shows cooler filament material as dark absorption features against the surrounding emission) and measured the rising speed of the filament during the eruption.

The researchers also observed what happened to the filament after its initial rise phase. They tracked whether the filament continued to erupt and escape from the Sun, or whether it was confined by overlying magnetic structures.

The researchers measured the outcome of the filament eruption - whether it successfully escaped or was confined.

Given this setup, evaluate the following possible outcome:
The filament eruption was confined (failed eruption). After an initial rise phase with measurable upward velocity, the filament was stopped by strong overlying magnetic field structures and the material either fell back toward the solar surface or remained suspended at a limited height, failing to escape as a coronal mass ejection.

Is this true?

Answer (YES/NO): YES